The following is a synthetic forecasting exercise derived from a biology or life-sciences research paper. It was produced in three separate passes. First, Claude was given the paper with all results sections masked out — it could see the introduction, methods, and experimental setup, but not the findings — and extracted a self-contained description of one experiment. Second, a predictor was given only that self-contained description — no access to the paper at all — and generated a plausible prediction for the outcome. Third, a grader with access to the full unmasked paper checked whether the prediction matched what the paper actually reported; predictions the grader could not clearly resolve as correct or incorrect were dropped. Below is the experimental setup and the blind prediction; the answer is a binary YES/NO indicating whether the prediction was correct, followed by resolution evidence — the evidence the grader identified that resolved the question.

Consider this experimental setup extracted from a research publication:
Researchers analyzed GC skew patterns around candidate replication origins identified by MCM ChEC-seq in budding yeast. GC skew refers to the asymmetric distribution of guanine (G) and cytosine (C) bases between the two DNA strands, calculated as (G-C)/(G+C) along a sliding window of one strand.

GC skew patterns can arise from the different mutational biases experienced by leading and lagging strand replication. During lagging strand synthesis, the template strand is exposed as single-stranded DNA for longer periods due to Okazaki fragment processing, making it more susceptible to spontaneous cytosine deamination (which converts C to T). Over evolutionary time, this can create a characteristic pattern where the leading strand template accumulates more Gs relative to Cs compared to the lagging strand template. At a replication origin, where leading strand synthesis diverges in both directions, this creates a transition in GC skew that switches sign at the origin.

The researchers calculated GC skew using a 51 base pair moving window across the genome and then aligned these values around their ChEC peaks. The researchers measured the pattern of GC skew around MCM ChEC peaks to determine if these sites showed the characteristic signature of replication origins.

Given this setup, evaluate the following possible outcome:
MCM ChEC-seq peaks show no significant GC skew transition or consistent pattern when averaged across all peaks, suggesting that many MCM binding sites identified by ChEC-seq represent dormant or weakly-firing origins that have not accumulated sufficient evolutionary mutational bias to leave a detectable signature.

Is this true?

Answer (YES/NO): NO